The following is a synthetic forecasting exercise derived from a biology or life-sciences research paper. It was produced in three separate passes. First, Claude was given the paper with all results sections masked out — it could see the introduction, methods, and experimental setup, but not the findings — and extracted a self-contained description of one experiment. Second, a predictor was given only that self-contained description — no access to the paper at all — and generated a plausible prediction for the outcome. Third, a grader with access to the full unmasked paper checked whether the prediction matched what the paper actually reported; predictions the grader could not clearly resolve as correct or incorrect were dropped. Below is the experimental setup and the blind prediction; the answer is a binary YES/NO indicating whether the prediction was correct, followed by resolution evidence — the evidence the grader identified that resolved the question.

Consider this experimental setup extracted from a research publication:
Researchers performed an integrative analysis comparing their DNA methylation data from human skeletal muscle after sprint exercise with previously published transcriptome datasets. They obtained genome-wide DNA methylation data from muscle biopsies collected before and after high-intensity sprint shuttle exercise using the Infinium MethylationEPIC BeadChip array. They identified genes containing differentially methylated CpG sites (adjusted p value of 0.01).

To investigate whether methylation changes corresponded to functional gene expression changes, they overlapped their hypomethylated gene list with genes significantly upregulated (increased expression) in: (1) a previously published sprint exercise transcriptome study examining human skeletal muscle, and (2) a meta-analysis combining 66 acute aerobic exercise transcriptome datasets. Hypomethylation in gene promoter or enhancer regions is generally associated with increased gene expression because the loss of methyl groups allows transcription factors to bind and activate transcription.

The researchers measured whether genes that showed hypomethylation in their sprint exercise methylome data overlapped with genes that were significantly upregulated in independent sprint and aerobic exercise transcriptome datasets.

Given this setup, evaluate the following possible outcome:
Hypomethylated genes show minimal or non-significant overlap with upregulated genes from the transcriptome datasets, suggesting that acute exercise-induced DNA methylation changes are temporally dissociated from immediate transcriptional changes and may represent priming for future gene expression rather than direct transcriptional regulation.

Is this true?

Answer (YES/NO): NO